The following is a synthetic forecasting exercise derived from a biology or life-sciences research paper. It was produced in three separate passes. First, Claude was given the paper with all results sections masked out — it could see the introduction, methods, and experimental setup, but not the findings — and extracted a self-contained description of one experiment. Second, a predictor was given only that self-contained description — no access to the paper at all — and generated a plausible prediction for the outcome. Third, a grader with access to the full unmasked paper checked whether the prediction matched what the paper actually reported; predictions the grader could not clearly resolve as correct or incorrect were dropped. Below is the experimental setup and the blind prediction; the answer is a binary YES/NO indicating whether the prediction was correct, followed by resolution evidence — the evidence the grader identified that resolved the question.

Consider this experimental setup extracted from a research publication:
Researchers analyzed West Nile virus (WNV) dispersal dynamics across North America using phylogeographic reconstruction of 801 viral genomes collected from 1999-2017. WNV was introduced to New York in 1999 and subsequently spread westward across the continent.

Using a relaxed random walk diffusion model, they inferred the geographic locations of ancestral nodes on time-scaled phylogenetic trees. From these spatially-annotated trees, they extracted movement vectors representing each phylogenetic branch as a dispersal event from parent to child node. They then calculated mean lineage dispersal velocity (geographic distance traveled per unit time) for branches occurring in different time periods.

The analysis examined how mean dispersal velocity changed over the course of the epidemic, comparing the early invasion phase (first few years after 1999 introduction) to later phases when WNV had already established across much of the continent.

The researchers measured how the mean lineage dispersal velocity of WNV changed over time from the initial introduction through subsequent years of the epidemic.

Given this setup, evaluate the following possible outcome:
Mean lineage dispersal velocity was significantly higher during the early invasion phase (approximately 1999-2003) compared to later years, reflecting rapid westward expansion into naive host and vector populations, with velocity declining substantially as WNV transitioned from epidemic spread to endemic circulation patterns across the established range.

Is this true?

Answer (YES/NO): YES